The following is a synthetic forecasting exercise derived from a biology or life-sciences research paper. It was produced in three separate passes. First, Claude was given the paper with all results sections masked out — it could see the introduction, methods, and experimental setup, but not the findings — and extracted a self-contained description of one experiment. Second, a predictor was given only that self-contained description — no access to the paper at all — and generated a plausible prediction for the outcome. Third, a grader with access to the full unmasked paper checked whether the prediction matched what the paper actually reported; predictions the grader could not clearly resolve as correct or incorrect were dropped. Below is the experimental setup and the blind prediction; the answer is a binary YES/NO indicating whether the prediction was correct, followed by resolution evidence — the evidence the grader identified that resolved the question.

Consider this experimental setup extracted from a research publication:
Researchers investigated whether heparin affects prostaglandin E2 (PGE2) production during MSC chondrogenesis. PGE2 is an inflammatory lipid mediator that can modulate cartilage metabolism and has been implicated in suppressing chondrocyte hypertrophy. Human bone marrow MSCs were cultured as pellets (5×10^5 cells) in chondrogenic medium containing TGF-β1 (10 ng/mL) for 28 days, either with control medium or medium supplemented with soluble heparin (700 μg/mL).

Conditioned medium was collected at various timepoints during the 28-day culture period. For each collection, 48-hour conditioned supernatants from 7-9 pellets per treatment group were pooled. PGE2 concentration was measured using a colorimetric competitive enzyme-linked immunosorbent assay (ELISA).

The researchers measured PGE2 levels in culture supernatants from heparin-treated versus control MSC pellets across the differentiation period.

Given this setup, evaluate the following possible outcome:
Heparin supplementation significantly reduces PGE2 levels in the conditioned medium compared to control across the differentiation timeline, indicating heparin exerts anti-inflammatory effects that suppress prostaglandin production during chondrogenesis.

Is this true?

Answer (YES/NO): NO